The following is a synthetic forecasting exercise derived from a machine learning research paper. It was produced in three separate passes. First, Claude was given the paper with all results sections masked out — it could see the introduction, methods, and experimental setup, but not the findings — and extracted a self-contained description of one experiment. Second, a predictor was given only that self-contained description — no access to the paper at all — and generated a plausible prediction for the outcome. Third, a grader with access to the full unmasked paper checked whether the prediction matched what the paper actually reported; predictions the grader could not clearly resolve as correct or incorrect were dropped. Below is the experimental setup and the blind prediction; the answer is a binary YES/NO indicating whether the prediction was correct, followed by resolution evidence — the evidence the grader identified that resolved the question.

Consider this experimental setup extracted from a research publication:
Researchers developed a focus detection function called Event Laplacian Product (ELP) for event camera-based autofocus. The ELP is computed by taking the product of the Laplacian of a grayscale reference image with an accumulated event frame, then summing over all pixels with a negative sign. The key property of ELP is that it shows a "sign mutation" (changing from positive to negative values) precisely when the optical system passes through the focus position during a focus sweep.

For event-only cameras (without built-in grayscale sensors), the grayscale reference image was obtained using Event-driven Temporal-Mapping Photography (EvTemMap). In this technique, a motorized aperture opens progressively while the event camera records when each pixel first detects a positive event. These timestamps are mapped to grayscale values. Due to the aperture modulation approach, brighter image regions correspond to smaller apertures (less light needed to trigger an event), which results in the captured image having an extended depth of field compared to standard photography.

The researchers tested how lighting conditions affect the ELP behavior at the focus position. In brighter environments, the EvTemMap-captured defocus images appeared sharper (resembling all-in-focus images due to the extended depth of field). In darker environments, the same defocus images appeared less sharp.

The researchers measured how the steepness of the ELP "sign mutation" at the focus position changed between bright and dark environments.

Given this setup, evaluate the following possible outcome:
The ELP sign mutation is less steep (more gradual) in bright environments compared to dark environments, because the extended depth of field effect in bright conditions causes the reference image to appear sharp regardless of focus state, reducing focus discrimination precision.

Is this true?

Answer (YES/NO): NO